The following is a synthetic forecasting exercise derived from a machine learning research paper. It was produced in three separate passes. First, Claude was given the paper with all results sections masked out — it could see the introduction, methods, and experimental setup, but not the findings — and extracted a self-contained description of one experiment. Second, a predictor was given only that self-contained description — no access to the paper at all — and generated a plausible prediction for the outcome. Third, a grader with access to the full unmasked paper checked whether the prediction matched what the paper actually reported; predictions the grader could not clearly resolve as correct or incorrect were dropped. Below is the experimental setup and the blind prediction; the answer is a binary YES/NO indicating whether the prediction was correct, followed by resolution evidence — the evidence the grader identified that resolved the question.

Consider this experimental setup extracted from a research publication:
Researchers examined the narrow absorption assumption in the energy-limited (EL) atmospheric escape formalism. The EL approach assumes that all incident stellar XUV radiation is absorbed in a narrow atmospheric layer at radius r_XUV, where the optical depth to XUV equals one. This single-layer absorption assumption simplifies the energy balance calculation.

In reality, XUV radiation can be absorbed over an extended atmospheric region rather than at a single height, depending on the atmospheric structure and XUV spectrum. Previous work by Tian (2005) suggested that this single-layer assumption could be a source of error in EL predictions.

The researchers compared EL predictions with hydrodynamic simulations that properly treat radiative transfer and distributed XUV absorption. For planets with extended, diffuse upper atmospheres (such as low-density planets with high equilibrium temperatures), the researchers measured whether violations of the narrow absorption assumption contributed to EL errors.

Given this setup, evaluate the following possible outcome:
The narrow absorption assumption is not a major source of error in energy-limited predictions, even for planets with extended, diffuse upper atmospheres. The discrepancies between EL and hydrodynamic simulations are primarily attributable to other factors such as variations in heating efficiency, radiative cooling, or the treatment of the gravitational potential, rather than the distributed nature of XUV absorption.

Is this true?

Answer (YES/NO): NO